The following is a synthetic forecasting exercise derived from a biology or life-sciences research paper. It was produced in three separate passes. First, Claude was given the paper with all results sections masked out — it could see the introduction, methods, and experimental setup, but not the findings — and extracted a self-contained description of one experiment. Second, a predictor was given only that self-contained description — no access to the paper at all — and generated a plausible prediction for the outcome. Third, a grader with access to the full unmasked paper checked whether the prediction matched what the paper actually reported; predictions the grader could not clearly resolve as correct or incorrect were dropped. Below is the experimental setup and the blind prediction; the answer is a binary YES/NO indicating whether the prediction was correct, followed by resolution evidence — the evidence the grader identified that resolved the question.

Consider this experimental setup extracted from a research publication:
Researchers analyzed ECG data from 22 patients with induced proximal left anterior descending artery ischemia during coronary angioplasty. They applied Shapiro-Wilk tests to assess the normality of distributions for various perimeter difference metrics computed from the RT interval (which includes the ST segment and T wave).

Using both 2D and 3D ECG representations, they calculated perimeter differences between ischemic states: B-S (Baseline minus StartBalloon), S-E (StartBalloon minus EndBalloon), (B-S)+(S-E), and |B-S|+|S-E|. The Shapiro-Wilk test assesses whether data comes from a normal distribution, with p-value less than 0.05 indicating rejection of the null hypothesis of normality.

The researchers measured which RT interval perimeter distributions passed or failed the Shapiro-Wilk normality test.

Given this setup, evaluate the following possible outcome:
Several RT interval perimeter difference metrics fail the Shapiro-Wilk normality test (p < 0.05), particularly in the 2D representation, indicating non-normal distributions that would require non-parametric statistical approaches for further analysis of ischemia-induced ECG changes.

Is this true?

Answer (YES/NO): NO